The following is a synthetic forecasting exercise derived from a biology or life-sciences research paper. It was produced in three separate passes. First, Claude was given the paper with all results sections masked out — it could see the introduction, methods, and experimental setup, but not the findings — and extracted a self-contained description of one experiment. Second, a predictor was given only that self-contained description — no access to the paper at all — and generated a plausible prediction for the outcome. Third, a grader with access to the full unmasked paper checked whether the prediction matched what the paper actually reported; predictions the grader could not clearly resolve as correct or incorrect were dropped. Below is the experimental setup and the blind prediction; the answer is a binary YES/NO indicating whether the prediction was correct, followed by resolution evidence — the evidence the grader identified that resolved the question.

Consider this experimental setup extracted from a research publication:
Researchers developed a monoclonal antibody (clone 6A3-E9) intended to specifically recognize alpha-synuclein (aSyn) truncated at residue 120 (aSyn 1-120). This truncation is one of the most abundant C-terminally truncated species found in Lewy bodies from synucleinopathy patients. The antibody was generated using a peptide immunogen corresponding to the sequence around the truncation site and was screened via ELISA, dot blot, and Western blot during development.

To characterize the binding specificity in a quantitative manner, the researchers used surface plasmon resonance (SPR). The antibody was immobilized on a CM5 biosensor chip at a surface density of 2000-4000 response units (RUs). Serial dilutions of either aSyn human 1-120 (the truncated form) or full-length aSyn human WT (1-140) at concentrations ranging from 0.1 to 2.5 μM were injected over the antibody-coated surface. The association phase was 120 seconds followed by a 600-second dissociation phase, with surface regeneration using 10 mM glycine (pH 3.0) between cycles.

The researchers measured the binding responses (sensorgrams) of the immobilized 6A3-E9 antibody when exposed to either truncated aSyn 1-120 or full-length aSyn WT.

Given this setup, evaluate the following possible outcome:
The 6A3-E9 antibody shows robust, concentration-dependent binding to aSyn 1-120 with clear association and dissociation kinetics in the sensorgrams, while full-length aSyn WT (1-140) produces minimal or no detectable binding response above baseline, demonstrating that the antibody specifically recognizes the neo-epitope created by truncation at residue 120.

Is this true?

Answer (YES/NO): YES